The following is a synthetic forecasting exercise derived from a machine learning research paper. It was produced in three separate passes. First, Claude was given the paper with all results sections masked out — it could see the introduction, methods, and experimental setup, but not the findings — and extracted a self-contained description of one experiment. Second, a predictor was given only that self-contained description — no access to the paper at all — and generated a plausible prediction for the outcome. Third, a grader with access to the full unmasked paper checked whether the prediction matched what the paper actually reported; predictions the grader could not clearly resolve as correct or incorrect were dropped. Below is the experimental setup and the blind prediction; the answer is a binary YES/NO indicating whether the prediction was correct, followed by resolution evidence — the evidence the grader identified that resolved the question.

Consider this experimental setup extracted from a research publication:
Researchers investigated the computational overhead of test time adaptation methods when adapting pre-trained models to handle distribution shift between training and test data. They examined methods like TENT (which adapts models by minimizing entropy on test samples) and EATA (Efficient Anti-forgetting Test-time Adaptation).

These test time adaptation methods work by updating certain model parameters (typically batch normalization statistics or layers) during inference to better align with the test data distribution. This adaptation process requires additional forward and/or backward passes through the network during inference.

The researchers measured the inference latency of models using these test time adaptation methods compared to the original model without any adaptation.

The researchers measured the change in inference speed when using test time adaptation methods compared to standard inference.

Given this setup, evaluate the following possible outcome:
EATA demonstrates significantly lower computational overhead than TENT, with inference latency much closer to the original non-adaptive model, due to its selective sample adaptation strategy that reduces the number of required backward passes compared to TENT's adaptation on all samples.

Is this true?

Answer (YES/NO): NO